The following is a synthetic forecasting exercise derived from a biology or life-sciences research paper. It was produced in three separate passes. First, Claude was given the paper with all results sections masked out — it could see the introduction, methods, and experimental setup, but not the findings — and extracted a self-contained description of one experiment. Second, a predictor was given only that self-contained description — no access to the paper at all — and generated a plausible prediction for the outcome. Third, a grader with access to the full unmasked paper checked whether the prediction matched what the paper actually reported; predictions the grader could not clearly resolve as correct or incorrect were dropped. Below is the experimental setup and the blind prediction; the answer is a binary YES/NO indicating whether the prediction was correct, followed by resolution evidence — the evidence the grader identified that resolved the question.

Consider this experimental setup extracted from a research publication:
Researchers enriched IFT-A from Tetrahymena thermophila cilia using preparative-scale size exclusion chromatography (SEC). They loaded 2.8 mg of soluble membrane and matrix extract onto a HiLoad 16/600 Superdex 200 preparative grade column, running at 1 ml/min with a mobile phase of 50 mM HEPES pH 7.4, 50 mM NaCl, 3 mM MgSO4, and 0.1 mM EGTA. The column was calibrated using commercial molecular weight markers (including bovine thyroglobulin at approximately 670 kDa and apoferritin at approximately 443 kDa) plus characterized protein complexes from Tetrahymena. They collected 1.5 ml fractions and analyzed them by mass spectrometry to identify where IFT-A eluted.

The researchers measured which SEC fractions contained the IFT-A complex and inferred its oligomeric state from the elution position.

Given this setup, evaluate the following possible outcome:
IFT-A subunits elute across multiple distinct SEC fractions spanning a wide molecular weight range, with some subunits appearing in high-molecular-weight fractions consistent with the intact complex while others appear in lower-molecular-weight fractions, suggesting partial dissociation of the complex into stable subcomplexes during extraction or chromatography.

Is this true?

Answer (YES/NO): NO